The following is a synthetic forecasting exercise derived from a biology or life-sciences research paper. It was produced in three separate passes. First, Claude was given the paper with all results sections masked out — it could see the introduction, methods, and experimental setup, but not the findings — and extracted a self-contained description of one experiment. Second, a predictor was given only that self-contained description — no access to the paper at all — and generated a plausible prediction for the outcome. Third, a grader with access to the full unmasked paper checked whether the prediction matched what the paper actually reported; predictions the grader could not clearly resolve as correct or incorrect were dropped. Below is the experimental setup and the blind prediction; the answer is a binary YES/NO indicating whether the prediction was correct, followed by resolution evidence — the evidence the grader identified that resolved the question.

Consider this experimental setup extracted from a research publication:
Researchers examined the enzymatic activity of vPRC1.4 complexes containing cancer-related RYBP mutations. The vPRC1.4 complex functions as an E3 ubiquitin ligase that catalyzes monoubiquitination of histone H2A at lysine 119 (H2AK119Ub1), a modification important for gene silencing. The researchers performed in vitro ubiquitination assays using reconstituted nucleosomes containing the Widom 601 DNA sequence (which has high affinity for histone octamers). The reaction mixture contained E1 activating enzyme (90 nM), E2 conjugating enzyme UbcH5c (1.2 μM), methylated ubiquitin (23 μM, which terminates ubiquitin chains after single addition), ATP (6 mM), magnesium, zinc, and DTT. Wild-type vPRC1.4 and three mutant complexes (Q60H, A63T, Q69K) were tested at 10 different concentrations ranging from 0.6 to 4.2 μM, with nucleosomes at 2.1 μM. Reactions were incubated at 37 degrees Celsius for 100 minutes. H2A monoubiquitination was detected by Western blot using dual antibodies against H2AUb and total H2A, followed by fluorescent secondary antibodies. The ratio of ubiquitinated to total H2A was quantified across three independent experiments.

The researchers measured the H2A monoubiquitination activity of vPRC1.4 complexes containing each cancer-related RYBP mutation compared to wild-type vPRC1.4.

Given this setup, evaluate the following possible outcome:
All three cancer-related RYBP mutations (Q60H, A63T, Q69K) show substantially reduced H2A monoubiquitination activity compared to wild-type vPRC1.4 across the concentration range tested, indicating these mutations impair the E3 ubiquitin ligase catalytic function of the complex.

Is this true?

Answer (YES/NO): NO